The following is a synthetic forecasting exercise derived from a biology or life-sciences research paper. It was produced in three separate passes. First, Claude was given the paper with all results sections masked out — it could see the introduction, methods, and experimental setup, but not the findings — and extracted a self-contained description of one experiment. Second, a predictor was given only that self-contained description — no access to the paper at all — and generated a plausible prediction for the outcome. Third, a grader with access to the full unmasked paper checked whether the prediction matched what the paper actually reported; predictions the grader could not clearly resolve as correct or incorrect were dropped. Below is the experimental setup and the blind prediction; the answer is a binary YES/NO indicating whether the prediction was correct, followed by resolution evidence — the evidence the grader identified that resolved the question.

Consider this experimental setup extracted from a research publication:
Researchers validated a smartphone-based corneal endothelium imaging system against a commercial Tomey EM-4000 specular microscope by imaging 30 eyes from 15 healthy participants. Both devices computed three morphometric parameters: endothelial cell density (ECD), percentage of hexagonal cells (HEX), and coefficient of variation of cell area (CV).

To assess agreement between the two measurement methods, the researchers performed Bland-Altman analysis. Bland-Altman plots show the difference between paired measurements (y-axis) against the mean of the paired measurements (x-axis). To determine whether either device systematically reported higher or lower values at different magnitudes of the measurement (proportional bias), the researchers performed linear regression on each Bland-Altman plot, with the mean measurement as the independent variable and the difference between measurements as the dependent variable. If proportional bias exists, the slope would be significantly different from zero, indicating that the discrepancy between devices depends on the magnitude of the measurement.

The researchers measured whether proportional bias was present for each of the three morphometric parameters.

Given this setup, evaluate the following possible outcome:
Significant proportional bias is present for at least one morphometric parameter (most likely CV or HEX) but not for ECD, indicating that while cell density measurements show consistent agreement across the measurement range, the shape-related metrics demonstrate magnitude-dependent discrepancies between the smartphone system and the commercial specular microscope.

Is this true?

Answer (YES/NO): NO